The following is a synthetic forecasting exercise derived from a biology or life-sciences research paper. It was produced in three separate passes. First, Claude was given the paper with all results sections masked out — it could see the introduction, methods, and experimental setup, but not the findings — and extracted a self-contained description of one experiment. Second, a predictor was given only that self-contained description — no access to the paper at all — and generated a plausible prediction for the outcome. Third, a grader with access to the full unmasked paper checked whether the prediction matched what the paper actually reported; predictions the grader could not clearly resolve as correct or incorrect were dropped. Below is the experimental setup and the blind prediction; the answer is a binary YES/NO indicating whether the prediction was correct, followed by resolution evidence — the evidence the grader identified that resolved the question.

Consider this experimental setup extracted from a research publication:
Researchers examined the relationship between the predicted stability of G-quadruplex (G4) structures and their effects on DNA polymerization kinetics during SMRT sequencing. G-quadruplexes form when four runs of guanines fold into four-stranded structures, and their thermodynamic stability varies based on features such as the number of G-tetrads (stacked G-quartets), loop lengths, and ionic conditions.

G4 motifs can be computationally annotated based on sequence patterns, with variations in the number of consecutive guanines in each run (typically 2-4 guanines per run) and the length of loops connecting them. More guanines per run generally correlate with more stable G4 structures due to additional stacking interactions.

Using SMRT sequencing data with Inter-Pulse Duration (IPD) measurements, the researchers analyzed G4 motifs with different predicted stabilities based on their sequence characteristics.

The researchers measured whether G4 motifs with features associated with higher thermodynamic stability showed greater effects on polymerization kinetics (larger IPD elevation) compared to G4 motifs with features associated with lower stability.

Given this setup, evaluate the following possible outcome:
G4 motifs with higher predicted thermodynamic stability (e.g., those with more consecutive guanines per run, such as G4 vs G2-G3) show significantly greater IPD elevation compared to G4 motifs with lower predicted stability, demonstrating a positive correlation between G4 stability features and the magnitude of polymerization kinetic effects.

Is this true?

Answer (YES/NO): YES